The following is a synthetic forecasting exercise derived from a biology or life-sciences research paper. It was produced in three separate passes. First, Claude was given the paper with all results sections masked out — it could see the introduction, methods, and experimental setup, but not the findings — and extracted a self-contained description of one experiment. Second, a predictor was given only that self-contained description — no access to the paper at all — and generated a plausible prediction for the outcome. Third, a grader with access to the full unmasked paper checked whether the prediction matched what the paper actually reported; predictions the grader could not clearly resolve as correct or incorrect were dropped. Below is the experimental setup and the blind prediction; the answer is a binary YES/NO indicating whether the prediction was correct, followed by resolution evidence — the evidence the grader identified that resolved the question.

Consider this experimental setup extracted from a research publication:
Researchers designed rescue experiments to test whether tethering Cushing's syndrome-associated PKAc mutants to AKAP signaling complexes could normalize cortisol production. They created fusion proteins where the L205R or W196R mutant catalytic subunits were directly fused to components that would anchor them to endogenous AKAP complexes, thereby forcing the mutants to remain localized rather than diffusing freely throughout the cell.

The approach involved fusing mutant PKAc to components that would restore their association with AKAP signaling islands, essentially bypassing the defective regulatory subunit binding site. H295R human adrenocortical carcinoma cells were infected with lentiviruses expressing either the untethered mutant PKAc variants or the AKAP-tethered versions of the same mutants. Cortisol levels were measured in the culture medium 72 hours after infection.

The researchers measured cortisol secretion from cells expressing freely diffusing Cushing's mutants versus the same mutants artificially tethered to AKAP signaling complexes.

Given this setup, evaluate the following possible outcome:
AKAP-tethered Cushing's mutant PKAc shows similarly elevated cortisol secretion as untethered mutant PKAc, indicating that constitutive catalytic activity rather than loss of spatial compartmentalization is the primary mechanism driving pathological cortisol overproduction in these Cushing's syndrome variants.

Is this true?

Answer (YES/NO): NO